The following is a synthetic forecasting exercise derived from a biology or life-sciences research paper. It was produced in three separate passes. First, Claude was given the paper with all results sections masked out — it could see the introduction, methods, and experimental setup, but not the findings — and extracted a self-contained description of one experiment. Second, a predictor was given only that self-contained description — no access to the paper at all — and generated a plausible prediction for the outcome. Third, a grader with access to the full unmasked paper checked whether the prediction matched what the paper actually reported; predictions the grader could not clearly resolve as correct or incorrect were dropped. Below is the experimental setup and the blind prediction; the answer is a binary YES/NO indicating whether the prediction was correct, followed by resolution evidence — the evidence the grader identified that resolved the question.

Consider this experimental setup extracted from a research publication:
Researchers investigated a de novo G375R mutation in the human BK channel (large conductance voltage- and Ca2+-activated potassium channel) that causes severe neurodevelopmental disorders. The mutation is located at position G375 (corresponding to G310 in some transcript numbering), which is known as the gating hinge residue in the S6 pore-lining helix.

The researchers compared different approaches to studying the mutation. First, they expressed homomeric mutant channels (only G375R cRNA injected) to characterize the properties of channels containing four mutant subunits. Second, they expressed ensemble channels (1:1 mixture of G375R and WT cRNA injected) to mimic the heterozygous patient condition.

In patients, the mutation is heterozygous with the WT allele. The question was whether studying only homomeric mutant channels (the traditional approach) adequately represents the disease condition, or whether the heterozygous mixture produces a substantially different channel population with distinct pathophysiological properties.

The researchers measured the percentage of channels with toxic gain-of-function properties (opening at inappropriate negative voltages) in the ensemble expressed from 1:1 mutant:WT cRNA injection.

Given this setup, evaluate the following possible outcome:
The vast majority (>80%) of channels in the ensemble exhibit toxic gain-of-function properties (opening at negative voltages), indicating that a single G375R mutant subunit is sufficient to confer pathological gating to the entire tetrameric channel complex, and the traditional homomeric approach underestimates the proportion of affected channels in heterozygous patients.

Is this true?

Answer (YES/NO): YES